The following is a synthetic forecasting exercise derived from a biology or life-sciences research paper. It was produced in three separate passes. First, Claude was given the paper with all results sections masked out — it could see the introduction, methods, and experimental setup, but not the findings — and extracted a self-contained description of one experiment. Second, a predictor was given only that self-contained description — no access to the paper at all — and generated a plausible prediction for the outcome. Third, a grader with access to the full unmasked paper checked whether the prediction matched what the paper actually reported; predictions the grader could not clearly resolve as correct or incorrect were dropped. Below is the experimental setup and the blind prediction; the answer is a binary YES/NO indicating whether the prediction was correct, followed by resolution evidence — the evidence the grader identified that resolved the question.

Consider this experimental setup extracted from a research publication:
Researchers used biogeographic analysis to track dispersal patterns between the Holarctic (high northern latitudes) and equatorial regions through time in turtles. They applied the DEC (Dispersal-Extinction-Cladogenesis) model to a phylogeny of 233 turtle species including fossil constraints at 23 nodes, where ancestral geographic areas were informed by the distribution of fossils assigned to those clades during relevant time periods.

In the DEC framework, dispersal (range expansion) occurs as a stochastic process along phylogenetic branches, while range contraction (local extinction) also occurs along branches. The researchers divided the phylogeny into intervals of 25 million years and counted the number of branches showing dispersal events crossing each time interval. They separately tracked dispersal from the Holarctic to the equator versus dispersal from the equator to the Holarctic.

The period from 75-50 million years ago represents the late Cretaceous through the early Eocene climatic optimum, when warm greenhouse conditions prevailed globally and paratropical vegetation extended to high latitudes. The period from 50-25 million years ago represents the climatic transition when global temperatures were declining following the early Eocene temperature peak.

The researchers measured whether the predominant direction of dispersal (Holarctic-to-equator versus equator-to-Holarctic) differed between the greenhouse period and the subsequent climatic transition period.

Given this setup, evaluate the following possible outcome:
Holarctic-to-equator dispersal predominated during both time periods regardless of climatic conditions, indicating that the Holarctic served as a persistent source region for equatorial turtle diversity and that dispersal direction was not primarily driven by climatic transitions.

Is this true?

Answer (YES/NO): NO